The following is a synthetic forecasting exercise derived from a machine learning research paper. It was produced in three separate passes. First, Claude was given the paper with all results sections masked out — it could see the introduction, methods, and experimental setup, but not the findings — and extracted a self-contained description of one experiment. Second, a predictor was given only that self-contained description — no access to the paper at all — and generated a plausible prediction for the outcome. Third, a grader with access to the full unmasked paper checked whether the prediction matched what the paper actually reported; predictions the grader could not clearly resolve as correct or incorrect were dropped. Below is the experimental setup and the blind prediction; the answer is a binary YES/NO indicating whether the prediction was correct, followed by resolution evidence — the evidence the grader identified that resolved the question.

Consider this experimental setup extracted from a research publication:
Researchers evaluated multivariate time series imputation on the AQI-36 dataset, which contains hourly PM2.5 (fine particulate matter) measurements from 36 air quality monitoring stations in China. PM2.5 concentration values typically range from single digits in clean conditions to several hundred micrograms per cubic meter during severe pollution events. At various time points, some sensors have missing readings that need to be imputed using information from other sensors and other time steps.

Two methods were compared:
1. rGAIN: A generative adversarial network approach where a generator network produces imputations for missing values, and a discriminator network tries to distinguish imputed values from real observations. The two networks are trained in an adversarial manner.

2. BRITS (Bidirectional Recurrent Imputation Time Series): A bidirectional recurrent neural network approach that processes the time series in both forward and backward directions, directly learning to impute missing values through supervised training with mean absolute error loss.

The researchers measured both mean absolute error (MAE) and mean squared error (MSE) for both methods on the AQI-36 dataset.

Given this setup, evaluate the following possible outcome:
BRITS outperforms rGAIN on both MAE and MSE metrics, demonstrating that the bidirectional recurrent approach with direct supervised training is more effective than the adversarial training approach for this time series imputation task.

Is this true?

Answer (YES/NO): NO